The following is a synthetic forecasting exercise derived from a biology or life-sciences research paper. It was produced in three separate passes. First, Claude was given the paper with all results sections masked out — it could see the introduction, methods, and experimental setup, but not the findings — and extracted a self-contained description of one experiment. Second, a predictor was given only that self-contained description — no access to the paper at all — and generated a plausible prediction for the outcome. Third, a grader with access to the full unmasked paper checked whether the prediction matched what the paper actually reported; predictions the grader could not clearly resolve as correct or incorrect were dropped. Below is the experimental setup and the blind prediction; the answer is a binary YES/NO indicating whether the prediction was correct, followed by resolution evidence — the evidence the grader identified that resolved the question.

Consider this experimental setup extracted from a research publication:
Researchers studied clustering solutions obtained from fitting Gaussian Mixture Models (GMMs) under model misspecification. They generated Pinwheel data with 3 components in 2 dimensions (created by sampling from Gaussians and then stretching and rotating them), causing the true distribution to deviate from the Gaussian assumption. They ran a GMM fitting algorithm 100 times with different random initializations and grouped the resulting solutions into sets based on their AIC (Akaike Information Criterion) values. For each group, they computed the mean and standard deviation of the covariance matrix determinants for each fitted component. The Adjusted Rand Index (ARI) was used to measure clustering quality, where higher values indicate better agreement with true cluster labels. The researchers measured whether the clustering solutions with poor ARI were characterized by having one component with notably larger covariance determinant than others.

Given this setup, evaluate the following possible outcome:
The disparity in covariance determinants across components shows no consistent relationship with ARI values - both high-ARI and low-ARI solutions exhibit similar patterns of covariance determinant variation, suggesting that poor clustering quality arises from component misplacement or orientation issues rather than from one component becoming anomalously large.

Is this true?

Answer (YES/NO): NO